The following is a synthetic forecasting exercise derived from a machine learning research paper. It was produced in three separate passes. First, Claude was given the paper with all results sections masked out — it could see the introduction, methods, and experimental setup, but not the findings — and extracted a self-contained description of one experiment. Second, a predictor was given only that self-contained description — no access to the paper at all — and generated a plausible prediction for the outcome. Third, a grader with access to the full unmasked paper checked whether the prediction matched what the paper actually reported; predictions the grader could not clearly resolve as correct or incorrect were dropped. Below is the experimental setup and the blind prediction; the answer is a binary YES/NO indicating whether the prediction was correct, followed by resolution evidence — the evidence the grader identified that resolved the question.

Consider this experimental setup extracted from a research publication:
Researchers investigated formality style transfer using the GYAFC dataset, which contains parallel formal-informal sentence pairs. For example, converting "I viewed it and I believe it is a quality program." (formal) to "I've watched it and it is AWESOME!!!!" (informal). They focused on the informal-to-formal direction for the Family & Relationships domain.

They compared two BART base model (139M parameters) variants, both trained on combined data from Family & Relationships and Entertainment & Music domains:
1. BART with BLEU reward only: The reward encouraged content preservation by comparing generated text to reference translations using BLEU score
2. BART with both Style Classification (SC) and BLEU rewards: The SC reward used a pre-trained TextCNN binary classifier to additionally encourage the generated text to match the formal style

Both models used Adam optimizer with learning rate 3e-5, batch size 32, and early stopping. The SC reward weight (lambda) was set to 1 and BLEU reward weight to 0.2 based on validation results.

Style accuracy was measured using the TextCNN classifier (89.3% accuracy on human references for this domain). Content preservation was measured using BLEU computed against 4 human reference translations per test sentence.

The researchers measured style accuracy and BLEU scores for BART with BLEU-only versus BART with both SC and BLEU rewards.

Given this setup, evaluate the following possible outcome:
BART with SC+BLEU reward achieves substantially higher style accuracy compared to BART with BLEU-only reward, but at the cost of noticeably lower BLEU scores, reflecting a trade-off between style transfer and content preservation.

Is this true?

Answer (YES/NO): NO